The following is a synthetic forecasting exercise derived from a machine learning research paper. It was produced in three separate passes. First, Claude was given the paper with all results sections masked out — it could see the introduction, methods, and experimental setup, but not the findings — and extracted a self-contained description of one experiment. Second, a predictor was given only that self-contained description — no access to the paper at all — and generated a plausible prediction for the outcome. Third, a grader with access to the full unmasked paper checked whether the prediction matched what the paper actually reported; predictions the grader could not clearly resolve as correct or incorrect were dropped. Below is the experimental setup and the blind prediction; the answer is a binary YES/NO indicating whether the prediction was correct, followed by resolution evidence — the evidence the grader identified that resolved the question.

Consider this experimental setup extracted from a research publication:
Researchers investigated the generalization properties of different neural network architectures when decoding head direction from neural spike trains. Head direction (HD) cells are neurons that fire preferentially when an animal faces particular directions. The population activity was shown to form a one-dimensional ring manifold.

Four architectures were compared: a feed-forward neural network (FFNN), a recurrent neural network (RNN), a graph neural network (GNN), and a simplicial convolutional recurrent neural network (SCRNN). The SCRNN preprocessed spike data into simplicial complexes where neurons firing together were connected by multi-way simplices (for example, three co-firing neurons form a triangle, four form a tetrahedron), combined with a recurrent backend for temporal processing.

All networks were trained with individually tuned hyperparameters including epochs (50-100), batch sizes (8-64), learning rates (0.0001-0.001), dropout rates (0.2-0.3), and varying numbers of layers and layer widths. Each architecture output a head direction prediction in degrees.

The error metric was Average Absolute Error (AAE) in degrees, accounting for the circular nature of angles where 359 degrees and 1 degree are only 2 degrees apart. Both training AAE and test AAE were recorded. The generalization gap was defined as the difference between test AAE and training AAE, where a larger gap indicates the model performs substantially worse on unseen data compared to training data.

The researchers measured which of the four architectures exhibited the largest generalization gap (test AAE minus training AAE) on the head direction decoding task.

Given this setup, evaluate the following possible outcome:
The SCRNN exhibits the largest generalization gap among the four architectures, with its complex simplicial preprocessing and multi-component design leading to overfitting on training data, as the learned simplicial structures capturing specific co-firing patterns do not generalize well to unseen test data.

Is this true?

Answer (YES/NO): YES